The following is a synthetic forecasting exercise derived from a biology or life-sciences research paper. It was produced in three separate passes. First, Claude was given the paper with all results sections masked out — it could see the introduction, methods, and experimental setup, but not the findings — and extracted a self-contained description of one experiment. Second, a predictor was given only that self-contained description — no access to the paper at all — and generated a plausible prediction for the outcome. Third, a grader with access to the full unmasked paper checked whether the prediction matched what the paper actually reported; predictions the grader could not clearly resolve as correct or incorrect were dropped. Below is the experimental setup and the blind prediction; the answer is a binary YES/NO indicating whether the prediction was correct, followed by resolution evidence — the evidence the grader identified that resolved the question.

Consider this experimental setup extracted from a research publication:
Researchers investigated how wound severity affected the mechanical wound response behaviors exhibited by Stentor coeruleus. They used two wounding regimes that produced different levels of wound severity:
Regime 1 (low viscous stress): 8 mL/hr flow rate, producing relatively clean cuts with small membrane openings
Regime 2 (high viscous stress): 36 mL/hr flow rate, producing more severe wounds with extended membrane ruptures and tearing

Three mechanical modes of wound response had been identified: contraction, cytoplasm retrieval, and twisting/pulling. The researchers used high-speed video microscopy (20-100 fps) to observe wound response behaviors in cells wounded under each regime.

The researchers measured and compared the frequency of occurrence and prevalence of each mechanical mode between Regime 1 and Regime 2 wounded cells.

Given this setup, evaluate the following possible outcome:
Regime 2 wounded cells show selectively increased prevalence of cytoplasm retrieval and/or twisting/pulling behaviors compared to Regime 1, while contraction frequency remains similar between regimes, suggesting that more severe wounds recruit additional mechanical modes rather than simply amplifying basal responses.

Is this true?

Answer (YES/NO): NO